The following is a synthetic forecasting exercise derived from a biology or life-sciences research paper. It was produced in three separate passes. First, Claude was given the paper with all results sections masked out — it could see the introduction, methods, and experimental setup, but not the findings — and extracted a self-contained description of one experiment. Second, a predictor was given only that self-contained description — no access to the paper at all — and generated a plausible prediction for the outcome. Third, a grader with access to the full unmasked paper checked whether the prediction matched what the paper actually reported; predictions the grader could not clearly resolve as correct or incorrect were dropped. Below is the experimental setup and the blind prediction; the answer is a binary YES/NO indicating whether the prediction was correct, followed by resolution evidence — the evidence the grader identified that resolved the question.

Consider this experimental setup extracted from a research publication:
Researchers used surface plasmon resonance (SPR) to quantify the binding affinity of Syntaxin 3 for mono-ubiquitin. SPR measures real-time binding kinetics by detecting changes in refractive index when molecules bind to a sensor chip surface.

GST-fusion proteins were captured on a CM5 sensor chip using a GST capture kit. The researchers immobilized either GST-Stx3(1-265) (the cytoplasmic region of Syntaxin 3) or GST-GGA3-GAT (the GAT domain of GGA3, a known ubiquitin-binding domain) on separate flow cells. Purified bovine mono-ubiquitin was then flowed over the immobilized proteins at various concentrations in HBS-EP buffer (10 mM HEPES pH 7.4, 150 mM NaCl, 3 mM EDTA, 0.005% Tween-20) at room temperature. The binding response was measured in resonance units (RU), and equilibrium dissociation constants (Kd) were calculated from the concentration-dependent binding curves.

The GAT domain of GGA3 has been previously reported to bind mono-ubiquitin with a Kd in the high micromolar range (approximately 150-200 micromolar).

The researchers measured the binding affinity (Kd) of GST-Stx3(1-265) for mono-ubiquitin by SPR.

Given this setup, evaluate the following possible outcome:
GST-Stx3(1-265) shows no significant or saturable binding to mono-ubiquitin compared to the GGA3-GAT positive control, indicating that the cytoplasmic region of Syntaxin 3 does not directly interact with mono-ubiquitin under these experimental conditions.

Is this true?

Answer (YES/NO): NO